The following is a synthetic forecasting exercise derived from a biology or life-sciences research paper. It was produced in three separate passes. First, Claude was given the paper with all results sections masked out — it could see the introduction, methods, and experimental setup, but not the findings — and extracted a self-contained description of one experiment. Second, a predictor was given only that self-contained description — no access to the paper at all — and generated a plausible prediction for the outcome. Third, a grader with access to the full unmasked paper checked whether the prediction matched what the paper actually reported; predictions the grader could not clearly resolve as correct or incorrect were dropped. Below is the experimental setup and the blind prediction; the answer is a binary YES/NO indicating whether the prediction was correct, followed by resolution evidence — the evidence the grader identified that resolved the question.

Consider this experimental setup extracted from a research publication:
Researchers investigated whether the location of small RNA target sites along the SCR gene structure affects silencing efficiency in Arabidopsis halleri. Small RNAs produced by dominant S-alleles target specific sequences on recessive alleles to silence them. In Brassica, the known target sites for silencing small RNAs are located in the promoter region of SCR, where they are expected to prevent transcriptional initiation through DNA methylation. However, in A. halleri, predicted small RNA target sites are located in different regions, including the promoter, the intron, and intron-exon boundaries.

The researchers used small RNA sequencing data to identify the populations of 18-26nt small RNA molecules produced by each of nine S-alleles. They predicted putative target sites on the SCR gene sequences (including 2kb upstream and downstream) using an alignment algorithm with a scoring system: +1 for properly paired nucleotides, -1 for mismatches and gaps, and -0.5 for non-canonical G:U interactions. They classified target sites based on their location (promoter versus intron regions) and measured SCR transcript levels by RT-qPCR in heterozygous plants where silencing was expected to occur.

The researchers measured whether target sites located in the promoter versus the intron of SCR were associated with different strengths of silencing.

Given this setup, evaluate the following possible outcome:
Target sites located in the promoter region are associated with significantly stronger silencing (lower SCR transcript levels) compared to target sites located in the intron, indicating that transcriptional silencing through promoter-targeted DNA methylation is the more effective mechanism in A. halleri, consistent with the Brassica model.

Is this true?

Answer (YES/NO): NO